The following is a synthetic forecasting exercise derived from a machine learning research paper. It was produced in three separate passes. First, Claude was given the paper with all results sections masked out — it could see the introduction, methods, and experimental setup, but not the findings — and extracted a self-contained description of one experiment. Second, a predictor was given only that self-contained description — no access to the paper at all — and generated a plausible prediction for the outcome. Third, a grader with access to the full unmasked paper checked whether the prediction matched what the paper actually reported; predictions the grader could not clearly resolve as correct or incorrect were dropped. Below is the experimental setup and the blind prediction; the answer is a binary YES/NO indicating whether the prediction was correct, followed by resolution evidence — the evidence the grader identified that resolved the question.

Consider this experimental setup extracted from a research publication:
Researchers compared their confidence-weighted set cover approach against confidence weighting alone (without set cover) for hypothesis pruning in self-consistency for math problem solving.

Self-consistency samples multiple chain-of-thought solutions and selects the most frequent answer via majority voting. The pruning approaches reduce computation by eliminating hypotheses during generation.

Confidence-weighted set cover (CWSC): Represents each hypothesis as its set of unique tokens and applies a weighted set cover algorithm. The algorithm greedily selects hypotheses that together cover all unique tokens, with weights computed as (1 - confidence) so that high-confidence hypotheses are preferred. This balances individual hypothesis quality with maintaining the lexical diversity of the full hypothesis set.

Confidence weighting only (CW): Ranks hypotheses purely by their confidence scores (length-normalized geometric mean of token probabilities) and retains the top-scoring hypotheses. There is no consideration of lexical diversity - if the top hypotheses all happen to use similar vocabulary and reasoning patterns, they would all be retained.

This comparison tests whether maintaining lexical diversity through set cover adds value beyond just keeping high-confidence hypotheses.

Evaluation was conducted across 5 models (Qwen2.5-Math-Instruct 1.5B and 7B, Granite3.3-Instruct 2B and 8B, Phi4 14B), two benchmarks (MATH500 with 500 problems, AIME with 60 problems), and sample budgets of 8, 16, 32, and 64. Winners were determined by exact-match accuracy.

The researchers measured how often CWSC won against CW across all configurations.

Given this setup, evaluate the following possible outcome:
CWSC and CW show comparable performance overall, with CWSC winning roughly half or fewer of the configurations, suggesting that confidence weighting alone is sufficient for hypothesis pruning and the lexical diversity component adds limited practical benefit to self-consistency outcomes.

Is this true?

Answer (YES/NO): NO